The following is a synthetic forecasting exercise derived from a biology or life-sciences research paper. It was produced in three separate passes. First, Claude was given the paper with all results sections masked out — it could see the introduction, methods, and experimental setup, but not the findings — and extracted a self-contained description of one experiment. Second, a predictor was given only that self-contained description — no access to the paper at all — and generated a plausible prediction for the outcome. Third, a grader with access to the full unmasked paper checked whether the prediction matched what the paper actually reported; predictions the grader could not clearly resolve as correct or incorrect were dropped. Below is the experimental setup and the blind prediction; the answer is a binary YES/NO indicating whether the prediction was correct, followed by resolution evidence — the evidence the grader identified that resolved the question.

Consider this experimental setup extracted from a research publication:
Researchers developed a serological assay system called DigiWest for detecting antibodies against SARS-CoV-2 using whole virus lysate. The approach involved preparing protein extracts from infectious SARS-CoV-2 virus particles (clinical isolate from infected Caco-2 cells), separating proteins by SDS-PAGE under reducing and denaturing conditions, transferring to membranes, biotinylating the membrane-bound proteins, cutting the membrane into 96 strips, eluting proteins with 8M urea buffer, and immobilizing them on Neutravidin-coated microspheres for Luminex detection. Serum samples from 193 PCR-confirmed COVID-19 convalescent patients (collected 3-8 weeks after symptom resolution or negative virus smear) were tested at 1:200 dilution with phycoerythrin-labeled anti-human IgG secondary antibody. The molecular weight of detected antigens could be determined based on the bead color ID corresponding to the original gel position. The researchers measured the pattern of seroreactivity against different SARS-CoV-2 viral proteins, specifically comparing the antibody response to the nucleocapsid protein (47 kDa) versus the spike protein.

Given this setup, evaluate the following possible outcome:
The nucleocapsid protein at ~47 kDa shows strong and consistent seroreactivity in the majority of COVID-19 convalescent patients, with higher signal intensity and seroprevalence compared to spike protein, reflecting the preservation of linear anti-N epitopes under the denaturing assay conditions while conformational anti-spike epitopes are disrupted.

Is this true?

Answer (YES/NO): YES